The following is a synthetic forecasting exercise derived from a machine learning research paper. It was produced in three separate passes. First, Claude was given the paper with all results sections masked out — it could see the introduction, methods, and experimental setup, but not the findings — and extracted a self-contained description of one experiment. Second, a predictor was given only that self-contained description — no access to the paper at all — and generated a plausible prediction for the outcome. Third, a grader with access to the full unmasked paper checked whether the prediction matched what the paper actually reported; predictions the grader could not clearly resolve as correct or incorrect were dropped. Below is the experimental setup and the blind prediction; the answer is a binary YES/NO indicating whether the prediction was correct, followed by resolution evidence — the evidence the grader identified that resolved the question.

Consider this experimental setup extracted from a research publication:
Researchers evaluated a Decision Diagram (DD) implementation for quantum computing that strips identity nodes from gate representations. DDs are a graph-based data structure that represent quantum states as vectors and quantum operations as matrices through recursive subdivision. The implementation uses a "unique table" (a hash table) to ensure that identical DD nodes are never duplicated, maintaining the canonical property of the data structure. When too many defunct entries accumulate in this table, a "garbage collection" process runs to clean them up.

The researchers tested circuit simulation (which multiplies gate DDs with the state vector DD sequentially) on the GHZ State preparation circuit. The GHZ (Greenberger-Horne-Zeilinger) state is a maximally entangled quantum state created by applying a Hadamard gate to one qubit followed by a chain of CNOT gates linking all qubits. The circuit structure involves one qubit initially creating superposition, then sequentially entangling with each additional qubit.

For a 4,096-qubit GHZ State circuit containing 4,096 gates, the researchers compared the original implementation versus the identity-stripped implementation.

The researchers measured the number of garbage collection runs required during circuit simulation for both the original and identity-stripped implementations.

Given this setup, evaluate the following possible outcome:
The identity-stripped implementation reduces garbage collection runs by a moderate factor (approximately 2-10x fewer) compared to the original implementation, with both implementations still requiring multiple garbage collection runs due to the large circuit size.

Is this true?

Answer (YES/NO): NO